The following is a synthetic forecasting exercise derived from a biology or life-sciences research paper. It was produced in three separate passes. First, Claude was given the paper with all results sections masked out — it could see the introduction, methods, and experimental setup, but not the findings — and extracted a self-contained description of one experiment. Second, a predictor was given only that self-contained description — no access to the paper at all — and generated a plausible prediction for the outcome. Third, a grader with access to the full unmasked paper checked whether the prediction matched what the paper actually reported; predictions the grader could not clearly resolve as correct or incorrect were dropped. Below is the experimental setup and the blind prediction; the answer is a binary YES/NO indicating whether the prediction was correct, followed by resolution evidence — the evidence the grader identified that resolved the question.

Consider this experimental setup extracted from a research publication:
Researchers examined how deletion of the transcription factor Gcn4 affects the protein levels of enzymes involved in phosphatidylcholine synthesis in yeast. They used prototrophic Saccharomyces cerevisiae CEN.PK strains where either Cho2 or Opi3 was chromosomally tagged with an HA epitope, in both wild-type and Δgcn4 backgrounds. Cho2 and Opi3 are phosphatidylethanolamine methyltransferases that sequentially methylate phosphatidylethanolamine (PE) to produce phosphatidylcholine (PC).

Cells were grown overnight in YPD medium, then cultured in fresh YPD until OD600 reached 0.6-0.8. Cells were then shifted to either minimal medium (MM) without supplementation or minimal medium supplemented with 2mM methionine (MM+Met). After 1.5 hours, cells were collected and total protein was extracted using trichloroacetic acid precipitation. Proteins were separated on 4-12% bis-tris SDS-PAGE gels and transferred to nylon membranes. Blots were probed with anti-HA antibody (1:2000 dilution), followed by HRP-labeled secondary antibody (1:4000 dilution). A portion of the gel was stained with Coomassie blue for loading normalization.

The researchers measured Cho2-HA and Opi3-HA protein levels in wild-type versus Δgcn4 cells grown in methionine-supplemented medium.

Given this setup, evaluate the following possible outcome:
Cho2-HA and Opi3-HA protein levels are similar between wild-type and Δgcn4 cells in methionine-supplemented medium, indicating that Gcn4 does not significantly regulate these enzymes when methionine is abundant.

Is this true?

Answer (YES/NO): NO